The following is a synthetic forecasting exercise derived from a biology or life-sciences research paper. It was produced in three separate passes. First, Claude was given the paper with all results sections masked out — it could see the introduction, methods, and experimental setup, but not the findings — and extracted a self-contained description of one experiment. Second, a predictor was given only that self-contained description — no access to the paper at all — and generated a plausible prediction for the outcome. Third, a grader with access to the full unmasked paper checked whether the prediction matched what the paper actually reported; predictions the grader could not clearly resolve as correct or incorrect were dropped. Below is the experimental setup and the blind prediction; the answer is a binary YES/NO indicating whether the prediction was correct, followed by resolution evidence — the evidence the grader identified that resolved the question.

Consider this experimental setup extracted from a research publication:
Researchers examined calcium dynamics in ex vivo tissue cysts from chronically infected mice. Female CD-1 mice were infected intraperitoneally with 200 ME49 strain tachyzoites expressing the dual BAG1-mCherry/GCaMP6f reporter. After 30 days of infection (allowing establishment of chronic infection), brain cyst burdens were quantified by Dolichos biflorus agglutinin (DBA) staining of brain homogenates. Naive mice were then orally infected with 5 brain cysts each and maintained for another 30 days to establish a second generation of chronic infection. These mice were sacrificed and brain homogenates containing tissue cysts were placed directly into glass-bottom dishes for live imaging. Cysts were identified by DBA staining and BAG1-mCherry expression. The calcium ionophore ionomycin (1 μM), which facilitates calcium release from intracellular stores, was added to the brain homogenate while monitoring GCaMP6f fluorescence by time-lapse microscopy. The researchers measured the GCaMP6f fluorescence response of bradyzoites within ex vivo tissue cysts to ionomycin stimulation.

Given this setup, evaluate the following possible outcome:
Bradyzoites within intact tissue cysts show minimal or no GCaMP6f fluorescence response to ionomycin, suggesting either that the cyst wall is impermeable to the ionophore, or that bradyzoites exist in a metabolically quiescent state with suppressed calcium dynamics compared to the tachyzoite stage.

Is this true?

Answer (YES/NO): NO